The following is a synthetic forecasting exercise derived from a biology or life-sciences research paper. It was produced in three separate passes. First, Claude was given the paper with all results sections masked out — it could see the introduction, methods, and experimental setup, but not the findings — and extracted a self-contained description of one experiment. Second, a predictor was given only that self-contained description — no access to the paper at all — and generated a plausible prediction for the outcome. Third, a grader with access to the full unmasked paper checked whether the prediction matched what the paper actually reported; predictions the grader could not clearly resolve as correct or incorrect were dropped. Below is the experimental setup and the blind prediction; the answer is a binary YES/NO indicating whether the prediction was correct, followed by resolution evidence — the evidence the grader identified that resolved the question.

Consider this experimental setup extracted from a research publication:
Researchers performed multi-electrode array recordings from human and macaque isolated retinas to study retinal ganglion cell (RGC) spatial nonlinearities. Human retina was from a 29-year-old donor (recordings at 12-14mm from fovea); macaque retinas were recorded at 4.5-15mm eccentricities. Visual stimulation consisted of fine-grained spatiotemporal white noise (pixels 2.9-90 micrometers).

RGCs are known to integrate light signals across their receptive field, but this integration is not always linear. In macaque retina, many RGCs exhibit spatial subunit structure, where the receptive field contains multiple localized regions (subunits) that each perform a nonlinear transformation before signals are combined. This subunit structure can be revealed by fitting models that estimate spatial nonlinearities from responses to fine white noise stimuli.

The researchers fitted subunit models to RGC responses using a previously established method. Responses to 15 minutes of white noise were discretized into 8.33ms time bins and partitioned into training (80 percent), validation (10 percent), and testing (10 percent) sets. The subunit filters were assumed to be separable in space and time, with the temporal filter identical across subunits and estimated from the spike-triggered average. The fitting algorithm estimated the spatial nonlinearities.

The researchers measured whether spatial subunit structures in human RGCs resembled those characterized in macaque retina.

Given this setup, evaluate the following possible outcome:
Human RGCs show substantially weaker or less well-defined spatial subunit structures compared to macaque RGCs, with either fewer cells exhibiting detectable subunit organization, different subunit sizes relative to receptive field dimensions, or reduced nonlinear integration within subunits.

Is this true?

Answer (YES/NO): NO